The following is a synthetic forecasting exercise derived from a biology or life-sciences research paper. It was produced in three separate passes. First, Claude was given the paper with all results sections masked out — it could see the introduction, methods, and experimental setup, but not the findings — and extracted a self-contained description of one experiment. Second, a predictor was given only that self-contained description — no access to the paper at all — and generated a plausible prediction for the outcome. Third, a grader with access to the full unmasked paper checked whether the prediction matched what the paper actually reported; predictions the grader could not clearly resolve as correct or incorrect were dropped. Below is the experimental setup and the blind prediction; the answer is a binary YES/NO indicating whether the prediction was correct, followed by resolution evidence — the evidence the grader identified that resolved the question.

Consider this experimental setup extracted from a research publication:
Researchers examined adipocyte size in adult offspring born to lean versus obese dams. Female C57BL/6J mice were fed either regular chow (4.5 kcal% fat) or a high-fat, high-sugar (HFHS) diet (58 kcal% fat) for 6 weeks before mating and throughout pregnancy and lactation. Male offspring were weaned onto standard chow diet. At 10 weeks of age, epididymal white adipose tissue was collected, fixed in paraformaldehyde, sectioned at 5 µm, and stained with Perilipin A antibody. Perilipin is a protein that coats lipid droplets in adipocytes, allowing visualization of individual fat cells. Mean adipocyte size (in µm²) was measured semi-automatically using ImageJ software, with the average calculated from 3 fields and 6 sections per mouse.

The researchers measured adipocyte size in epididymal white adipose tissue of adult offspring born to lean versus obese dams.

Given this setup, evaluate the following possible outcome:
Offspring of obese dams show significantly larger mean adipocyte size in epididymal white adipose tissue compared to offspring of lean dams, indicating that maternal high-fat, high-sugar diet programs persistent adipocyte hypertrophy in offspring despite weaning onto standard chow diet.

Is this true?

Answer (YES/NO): YES